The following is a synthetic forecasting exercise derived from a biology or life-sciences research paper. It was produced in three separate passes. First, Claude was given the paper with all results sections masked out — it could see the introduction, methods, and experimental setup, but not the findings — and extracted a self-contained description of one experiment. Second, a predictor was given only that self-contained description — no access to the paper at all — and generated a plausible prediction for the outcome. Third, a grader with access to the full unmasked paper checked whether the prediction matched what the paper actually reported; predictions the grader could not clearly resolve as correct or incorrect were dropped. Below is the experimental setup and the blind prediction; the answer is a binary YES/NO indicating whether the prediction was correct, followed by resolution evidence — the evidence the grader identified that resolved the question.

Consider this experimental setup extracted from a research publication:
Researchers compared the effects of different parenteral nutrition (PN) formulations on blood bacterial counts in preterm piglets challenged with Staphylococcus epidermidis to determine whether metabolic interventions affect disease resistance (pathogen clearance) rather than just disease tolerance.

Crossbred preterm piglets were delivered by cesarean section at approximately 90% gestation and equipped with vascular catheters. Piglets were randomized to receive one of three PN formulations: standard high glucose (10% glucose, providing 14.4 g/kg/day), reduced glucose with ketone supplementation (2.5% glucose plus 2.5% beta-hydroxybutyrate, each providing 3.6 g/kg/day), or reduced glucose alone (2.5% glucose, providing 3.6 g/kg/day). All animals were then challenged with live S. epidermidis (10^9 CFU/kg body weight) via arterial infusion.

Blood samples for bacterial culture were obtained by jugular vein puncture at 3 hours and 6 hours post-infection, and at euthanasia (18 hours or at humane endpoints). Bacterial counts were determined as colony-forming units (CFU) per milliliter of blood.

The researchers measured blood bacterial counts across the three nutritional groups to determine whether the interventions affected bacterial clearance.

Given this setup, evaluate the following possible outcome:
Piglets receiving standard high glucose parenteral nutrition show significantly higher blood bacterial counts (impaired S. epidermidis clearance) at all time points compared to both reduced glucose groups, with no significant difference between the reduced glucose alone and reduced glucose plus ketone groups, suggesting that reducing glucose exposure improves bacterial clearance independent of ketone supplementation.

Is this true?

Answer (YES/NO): NO